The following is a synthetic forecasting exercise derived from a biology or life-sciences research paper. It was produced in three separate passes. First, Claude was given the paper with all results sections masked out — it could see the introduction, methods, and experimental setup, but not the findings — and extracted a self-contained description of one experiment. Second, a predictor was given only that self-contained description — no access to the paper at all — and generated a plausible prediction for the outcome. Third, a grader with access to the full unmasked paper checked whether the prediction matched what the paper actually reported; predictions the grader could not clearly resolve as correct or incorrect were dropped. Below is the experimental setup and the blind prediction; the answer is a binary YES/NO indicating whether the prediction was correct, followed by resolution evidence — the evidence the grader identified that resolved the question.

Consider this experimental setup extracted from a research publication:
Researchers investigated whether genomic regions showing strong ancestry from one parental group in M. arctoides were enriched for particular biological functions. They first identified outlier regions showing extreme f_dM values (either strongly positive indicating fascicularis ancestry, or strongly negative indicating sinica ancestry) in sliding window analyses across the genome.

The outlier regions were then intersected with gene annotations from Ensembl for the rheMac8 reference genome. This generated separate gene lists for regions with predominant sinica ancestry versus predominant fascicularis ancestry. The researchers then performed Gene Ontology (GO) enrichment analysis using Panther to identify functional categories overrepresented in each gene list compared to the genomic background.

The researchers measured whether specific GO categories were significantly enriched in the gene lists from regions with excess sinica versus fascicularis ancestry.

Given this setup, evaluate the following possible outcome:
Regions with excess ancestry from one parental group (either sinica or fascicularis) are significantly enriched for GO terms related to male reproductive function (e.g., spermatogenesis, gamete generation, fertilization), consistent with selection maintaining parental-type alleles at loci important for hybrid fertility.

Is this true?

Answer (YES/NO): NO